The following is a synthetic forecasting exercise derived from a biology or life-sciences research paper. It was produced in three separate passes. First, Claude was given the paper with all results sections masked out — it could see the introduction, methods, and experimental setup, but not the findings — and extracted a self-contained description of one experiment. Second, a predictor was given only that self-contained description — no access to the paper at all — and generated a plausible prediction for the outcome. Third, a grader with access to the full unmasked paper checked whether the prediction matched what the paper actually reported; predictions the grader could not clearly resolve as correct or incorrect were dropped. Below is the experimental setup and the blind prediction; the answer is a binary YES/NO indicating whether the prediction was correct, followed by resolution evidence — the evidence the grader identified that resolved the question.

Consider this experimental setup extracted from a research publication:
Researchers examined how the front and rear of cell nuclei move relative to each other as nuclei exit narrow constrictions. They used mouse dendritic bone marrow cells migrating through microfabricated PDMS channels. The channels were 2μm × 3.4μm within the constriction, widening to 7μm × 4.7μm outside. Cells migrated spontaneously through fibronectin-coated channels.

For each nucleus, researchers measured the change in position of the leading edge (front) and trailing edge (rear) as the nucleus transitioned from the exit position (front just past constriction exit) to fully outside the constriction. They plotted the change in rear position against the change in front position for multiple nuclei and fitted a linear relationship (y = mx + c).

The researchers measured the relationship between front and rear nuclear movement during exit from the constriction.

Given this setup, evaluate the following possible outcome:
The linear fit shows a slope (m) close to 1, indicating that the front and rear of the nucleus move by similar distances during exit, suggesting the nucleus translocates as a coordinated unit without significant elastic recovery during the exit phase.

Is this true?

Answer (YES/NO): NO